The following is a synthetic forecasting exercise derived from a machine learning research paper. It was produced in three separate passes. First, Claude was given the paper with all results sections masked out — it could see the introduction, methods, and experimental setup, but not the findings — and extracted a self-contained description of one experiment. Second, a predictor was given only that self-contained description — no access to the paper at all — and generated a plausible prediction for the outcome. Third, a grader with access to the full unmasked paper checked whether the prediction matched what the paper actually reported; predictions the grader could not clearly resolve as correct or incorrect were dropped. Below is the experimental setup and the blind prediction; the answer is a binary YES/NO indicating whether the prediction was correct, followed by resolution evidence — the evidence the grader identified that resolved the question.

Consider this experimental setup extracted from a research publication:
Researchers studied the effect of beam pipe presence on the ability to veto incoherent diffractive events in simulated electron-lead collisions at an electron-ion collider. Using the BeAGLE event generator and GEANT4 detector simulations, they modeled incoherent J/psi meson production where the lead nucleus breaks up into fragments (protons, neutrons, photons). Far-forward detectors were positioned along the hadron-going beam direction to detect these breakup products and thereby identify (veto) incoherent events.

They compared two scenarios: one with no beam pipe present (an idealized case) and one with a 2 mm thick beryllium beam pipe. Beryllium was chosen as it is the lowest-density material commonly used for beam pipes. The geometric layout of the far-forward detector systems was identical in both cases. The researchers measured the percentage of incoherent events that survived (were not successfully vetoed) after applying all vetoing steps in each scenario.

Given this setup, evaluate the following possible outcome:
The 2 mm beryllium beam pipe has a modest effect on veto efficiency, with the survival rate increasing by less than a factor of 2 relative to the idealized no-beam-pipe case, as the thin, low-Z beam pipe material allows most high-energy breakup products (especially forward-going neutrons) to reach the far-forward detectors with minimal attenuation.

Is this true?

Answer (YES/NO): YES